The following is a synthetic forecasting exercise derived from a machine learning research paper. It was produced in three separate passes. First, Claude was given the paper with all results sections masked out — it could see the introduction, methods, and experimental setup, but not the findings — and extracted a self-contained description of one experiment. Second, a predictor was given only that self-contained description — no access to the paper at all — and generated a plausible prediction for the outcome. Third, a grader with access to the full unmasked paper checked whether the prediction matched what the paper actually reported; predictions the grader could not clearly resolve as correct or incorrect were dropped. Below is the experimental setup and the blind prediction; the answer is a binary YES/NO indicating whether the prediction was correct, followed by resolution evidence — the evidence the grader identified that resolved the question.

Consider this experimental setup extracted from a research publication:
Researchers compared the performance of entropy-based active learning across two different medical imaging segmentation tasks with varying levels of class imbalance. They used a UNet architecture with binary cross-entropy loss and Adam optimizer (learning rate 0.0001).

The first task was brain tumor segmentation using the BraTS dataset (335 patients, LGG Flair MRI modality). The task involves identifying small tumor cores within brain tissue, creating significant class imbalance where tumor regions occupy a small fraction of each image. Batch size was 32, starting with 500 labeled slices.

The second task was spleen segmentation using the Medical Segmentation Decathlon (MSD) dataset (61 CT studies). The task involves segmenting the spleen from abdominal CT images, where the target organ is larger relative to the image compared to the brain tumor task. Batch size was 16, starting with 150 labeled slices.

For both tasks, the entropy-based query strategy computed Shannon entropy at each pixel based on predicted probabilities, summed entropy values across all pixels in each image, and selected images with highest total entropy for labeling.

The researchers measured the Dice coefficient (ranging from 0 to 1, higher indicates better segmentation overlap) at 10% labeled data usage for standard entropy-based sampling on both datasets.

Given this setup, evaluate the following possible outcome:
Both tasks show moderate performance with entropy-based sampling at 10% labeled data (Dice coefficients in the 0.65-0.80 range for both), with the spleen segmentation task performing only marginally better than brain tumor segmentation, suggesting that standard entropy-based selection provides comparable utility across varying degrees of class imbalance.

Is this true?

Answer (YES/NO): NO